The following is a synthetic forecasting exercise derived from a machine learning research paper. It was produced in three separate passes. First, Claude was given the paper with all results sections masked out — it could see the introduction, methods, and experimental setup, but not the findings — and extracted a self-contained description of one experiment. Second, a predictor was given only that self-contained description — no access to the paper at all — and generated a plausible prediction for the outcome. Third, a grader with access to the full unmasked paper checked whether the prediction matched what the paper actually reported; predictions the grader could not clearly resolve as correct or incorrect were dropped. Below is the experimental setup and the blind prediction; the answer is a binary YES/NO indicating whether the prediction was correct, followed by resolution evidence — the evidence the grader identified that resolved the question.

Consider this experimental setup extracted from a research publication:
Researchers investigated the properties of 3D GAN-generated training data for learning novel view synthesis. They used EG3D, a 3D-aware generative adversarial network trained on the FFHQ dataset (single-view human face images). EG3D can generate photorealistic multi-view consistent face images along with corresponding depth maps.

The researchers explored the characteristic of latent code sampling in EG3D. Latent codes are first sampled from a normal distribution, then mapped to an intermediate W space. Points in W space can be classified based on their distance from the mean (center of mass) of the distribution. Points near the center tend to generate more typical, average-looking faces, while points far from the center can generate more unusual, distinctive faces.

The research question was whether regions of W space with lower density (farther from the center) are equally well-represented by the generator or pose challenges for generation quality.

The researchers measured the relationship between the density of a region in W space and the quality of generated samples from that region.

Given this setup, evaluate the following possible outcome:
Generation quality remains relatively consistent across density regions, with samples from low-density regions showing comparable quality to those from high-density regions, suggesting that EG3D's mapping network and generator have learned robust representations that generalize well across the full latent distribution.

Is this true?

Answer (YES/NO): NO